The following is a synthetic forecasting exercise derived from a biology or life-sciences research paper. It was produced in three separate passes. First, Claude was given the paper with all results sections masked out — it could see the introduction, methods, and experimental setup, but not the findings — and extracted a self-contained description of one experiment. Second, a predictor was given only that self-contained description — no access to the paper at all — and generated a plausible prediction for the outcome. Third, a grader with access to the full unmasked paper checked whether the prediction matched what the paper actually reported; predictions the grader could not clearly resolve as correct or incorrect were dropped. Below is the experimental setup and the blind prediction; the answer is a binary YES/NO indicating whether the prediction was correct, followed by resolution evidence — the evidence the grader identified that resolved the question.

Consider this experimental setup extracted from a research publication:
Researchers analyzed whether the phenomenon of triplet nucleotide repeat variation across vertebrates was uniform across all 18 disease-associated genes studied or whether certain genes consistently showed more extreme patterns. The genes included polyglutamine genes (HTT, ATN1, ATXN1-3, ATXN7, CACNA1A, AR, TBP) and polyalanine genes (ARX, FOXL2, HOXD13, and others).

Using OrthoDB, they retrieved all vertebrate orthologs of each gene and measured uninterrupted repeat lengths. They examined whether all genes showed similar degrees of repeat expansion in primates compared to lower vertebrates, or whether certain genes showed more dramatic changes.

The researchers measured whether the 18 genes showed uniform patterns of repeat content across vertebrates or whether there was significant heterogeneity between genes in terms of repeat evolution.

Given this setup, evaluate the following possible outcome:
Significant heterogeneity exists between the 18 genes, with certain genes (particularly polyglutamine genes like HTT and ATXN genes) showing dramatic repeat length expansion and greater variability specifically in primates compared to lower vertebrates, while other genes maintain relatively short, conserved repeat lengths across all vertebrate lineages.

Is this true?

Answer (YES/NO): NO